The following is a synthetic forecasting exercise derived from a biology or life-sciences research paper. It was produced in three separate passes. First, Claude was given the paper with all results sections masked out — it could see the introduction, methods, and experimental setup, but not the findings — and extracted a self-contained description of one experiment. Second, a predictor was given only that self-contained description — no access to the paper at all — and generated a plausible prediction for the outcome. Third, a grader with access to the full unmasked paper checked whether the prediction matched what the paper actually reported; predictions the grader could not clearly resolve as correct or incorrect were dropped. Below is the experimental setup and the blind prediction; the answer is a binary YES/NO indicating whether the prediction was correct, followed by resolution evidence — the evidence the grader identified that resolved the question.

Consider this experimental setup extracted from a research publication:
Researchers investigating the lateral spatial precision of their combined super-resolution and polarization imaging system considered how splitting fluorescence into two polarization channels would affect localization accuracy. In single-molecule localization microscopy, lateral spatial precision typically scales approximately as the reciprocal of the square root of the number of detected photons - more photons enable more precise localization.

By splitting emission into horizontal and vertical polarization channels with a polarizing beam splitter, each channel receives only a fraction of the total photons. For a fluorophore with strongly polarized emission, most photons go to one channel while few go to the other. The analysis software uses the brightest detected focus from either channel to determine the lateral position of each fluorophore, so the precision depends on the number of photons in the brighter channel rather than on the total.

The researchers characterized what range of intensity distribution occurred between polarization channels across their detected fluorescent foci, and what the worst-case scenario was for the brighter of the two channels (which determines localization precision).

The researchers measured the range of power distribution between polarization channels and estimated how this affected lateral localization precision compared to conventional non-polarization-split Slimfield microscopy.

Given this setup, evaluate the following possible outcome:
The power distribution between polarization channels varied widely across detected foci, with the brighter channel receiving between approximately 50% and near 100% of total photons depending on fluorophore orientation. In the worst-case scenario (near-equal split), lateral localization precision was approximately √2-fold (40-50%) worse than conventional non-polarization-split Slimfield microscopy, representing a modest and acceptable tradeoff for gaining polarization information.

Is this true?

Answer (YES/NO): YES